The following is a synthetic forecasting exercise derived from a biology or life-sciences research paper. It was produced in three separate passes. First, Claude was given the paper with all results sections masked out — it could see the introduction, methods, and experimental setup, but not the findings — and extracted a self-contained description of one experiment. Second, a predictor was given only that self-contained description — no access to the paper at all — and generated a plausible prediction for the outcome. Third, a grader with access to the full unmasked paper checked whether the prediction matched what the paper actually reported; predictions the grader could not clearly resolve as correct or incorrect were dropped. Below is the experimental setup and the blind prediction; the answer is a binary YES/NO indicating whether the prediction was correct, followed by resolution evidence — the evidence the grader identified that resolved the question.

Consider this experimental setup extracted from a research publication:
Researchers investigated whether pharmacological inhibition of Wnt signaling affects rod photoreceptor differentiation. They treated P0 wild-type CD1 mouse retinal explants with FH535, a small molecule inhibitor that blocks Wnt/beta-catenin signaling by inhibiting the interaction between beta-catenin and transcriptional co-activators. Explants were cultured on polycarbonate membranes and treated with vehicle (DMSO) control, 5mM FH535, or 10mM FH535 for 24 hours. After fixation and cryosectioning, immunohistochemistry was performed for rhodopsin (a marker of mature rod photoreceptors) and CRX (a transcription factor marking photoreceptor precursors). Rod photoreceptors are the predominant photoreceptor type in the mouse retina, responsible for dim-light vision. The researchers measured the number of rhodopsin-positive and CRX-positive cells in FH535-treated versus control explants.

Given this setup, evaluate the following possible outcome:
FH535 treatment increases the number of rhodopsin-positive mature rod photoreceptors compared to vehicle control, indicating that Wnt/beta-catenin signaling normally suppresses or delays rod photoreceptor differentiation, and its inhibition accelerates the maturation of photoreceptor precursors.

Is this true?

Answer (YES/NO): NO